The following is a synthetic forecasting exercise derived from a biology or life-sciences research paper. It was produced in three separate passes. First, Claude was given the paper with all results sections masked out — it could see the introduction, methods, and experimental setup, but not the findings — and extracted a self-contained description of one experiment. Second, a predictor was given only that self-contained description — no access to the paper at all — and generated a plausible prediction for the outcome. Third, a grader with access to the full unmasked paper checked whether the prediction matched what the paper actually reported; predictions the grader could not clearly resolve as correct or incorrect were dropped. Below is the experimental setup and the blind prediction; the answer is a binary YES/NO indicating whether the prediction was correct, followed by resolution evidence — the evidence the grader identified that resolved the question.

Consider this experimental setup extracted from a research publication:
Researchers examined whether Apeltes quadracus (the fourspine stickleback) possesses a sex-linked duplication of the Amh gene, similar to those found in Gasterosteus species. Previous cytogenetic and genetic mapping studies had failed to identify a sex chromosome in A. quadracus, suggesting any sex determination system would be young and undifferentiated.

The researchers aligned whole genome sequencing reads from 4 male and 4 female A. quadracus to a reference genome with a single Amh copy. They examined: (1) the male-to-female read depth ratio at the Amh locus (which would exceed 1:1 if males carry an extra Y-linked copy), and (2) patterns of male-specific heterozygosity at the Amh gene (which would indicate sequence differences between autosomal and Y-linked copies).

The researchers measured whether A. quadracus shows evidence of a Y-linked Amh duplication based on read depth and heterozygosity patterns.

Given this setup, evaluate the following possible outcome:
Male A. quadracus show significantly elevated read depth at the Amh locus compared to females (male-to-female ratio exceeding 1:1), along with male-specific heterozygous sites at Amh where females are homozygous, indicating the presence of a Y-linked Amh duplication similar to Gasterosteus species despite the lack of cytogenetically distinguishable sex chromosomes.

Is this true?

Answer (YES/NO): NO